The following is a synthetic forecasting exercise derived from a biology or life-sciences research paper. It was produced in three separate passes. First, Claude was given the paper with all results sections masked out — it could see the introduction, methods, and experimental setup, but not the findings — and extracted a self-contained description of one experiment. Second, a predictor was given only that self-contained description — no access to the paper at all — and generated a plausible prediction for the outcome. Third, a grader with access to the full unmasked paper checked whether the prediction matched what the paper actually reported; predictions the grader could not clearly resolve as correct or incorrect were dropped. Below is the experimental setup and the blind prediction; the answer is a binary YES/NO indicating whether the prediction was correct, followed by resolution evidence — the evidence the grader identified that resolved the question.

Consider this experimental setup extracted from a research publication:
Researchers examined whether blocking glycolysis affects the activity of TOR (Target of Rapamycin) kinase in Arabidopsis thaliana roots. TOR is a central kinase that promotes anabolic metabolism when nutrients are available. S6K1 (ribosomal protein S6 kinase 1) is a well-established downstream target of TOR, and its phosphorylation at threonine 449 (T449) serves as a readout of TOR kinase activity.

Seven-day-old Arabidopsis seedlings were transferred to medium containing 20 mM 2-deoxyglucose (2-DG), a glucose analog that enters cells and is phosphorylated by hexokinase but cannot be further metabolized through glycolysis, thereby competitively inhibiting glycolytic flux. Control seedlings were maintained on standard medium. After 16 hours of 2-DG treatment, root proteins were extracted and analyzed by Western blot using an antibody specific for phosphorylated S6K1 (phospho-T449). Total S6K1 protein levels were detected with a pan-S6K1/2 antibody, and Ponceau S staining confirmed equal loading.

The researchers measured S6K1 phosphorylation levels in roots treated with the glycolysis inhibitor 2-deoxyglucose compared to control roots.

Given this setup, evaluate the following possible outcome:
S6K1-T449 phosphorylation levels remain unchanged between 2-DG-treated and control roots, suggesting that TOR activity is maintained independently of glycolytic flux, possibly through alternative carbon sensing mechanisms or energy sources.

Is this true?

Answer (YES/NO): NO